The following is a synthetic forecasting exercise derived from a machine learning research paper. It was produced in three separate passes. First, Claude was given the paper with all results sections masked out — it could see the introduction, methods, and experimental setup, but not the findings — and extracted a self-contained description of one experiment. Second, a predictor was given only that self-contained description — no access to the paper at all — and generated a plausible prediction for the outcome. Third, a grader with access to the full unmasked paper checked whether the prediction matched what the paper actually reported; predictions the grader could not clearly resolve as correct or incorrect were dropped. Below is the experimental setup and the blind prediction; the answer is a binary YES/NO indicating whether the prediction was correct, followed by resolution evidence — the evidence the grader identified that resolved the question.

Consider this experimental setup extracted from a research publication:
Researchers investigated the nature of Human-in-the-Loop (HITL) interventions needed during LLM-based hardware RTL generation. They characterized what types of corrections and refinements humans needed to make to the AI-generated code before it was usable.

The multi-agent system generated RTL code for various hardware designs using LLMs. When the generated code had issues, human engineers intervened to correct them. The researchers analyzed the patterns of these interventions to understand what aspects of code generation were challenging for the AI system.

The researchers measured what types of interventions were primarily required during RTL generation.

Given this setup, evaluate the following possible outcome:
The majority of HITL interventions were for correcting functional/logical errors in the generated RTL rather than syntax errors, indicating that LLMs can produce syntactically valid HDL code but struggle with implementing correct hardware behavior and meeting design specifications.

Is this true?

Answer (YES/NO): NO